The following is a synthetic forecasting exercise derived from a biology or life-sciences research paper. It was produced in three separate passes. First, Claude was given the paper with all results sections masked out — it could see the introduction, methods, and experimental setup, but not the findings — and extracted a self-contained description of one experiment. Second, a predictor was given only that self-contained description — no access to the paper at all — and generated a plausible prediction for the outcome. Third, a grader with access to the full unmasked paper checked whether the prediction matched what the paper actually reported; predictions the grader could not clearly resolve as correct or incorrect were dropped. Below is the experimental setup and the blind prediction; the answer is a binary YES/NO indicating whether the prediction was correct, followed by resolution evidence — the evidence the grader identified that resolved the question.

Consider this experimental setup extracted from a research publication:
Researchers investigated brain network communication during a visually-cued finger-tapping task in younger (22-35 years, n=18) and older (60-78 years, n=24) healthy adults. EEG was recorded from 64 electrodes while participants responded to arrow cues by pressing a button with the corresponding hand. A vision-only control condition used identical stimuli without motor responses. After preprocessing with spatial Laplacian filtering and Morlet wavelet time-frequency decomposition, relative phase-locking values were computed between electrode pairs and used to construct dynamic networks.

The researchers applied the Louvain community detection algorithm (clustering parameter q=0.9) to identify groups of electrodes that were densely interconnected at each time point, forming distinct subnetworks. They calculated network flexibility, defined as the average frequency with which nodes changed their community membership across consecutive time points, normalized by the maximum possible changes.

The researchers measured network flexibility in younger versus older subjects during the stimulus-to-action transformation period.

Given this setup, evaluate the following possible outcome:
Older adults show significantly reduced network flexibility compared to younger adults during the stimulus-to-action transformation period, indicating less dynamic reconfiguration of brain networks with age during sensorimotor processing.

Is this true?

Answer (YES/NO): YES